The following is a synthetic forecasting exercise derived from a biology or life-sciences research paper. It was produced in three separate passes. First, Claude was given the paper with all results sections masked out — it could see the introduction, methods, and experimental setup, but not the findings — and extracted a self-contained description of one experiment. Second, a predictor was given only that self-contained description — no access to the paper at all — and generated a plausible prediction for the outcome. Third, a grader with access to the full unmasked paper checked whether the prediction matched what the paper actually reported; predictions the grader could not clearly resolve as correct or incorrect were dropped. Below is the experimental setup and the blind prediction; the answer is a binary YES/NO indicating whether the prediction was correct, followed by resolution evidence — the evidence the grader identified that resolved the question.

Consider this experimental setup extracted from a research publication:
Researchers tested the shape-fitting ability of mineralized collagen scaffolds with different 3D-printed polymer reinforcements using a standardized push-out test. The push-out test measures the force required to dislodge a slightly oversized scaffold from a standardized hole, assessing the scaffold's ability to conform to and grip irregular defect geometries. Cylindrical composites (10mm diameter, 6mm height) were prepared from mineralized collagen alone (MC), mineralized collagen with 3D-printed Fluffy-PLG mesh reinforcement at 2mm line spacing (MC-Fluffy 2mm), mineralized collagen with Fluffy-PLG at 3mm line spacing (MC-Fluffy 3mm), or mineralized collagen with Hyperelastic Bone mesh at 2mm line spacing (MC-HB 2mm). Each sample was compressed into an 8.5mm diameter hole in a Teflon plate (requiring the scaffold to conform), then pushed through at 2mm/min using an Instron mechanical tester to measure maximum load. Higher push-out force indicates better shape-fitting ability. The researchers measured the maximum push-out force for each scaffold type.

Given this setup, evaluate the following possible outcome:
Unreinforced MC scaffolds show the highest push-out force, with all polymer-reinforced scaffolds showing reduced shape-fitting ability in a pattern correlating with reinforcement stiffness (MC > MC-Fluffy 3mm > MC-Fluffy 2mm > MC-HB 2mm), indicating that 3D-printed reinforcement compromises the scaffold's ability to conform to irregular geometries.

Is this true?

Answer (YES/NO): NO